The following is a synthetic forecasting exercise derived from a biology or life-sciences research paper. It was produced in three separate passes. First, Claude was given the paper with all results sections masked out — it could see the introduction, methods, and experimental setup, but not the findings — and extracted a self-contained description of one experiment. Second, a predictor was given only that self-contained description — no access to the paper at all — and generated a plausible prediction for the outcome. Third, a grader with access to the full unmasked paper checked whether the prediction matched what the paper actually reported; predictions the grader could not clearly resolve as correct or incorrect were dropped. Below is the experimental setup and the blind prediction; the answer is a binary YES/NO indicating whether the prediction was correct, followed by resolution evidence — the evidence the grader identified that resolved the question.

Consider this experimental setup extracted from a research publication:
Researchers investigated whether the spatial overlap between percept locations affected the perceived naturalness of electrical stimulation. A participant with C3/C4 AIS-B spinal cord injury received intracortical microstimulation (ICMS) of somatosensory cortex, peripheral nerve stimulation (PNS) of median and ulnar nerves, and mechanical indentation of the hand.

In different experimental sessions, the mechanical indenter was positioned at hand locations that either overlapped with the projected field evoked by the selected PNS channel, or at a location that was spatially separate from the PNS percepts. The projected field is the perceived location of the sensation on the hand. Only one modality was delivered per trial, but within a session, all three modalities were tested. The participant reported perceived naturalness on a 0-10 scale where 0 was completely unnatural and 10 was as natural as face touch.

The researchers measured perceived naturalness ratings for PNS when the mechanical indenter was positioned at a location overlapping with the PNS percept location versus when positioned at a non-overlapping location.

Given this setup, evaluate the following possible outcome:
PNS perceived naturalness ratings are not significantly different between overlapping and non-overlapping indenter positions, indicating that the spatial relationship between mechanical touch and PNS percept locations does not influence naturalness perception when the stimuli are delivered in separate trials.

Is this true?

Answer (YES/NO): YES